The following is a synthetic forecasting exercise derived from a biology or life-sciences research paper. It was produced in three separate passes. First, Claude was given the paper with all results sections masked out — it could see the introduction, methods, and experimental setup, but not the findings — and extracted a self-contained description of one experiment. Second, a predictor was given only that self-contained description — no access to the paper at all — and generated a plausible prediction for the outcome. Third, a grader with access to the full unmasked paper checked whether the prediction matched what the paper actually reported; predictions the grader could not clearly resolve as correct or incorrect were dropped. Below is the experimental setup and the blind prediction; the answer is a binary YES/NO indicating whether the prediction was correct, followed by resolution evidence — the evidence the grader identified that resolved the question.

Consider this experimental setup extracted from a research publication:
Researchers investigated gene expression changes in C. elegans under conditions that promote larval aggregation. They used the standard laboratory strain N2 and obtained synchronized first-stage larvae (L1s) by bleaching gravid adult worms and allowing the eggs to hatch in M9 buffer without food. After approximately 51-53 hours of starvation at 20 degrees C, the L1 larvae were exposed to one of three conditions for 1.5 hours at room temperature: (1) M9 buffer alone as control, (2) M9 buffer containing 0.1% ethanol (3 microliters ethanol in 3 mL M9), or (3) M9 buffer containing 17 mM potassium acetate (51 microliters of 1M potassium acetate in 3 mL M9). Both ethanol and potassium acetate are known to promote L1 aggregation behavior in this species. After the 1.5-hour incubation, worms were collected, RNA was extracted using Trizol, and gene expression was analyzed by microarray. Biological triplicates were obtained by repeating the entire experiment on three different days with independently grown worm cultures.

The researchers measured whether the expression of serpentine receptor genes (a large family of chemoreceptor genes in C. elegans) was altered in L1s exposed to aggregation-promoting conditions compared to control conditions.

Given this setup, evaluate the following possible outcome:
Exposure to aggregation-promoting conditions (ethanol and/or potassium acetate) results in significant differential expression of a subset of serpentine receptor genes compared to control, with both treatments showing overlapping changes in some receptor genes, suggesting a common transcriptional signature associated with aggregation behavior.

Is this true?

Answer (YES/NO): NO